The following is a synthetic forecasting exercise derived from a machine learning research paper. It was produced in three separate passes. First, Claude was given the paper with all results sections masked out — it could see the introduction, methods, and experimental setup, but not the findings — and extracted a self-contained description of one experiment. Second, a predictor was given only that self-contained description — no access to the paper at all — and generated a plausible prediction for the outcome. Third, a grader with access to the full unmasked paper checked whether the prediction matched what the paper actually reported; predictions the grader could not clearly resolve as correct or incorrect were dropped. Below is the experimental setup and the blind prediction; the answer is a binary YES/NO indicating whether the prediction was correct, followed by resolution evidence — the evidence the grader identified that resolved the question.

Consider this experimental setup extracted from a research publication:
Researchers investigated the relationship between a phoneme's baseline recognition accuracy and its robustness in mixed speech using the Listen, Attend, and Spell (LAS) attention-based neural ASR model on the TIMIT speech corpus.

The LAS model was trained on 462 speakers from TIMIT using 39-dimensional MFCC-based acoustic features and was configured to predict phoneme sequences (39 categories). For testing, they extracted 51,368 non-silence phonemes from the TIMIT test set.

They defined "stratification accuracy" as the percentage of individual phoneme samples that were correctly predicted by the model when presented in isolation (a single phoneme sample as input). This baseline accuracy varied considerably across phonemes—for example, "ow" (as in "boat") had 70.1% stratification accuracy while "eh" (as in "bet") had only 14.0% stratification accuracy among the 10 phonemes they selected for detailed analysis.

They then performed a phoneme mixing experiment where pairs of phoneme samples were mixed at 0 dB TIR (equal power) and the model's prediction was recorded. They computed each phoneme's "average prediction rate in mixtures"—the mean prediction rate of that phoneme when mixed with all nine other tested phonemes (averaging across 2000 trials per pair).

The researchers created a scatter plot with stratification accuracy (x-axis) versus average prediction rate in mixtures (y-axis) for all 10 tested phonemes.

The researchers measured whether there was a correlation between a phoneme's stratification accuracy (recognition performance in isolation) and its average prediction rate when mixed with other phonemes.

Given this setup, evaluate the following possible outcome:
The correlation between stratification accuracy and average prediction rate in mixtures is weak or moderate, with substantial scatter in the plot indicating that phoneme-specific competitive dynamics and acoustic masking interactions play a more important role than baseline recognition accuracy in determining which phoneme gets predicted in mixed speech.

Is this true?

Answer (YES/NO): NO